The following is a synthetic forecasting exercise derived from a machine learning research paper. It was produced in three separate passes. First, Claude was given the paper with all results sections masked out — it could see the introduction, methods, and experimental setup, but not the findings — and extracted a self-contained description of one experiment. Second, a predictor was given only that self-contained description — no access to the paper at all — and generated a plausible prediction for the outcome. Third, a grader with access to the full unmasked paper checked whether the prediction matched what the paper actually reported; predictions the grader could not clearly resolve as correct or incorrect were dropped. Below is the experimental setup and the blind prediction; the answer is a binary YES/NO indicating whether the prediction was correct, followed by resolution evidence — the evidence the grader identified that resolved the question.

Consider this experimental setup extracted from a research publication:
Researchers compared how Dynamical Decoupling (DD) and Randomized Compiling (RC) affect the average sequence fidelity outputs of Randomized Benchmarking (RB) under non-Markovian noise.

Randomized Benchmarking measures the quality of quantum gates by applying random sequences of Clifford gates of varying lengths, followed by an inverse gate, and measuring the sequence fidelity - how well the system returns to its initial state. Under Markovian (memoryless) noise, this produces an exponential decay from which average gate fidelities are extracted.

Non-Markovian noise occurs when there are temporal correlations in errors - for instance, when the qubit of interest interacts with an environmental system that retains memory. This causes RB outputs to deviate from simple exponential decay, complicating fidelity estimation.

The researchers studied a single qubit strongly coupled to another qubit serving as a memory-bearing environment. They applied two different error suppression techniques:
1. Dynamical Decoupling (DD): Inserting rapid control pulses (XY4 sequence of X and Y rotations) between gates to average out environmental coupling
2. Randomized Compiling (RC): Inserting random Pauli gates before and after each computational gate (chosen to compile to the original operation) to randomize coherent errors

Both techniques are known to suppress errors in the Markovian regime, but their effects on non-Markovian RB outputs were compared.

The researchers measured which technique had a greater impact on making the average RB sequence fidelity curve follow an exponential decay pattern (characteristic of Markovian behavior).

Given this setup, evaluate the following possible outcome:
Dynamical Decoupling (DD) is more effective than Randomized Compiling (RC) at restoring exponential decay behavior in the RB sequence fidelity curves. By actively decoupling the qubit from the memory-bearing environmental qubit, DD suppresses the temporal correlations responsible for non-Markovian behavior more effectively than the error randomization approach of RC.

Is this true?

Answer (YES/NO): YES